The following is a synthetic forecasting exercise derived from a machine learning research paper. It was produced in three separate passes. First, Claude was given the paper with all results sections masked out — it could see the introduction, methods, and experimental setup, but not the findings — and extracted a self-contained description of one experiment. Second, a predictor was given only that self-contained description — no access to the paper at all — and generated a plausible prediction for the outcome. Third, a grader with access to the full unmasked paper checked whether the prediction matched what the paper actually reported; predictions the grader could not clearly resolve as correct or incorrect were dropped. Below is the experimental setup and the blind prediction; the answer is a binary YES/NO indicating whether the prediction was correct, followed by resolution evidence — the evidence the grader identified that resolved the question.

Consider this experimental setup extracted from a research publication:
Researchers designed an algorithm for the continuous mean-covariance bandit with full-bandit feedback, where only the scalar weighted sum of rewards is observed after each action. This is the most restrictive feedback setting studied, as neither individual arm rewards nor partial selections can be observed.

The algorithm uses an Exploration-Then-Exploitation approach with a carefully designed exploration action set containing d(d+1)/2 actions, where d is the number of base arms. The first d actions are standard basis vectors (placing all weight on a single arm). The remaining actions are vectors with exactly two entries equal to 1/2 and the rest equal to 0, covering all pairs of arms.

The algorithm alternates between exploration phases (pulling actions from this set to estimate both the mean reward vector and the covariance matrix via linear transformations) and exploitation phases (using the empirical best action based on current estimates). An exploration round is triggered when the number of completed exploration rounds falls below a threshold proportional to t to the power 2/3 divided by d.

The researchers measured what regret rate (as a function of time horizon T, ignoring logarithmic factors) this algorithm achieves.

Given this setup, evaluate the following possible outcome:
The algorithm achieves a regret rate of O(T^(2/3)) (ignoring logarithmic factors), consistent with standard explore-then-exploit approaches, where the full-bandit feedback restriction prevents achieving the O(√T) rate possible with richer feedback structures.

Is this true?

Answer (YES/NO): YES